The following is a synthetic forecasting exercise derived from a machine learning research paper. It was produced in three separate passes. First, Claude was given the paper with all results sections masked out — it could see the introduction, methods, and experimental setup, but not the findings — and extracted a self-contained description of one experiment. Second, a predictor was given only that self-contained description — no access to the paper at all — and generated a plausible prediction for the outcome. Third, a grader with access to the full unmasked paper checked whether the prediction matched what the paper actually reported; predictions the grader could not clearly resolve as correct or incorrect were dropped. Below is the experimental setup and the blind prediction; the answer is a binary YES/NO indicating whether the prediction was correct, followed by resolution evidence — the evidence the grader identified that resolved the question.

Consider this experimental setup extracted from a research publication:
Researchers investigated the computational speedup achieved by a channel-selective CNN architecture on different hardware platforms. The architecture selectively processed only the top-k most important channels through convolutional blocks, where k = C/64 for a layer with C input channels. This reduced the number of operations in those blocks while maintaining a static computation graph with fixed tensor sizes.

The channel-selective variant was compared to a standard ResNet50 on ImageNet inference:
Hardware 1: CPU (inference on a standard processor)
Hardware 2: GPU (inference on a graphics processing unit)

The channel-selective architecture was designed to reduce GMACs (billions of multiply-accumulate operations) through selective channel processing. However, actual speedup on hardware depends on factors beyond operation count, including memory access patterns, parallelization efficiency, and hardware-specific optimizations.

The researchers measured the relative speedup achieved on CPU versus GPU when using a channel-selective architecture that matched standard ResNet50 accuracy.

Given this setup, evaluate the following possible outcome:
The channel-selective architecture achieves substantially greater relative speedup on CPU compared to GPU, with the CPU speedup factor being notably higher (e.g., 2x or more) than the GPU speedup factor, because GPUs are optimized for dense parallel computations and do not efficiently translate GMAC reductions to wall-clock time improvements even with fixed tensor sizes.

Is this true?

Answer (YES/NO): NO